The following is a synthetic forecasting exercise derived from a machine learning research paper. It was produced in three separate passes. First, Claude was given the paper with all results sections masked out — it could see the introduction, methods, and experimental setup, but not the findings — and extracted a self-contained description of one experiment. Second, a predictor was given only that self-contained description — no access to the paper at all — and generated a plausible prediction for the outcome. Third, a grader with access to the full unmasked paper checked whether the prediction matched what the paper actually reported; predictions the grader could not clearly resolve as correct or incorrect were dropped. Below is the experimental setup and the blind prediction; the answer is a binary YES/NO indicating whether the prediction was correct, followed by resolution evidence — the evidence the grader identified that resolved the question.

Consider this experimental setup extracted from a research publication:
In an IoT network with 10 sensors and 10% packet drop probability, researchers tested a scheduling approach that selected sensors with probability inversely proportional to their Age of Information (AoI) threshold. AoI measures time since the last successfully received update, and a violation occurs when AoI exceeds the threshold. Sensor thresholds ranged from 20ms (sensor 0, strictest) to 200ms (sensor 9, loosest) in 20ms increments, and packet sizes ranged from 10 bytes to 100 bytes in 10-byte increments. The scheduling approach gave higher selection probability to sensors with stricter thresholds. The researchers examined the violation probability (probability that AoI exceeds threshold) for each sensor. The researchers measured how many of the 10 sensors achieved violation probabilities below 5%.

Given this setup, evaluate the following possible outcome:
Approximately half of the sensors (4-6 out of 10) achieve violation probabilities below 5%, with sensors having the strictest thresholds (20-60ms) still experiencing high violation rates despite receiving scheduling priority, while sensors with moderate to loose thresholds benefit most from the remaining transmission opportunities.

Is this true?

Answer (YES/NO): YES